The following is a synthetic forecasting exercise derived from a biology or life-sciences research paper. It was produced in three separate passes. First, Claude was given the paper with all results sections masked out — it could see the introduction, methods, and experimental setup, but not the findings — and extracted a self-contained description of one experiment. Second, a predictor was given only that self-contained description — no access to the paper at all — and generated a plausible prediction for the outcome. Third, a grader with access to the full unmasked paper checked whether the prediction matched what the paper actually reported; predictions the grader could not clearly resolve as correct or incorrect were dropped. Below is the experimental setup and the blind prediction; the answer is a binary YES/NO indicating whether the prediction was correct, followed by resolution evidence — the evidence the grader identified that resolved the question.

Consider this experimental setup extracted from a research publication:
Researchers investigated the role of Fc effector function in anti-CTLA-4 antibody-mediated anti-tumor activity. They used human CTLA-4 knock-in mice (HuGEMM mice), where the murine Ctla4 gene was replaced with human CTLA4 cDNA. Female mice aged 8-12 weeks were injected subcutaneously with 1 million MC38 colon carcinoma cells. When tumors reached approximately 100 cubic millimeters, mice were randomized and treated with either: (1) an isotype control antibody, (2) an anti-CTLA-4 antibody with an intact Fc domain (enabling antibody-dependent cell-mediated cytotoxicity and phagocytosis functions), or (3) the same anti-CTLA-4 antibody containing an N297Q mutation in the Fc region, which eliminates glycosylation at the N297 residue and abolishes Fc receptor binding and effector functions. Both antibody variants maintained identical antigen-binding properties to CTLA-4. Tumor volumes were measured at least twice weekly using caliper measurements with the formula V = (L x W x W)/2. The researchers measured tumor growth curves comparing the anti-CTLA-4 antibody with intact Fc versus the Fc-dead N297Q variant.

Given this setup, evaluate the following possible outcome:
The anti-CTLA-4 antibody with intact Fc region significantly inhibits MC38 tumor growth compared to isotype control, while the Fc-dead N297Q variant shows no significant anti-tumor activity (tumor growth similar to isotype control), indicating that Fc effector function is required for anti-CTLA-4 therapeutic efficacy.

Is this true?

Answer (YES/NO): YES